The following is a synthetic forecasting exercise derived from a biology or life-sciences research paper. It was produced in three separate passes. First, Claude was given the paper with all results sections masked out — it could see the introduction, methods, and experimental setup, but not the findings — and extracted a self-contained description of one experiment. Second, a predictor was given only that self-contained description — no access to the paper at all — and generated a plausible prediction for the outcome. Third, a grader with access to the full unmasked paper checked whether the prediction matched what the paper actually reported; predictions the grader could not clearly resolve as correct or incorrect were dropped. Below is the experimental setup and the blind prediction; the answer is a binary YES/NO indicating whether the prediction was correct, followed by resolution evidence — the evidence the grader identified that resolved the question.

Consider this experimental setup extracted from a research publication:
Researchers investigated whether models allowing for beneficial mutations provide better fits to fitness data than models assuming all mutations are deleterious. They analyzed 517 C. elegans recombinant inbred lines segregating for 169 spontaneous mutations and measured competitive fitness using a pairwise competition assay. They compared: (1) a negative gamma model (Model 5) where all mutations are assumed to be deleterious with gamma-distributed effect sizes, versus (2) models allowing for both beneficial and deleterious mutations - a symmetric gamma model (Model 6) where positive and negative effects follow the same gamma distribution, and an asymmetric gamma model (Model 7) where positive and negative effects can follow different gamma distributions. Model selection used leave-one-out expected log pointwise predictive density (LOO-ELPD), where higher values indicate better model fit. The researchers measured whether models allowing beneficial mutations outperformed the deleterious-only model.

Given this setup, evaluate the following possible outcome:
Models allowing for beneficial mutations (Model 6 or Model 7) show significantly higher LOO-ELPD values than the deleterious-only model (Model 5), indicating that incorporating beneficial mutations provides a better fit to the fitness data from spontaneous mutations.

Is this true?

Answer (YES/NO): YES